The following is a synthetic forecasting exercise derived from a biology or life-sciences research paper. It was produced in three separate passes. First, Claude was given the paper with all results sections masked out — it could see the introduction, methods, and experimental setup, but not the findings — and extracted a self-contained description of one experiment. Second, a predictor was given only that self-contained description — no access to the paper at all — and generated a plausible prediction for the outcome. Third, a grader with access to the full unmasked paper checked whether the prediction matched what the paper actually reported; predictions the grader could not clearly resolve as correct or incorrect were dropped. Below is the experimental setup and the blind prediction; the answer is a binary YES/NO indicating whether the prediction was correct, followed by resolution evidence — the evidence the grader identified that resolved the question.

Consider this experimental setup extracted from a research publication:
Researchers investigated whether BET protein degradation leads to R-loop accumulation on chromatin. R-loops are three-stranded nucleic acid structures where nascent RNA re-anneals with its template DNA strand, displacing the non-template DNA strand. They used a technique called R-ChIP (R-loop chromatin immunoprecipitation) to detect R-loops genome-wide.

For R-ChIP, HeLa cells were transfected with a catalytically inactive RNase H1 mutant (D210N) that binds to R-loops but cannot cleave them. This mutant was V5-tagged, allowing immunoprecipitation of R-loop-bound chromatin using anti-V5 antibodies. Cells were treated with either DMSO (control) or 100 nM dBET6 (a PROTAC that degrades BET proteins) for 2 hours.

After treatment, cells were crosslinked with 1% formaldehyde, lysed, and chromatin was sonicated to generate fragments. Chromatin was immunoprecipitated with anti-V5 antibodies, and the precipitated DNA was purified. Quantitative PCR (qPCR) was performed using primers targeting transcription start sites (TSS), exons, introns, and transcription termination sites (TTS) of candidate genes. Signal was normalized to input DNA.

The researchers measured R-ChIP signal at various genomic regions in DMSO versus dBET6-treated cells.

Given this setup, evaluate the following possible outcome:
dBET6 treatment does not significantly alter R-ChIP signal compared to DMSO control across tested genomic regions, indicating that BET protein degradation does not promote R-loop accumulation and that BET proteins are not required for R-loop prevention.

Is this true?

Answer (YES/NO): NO